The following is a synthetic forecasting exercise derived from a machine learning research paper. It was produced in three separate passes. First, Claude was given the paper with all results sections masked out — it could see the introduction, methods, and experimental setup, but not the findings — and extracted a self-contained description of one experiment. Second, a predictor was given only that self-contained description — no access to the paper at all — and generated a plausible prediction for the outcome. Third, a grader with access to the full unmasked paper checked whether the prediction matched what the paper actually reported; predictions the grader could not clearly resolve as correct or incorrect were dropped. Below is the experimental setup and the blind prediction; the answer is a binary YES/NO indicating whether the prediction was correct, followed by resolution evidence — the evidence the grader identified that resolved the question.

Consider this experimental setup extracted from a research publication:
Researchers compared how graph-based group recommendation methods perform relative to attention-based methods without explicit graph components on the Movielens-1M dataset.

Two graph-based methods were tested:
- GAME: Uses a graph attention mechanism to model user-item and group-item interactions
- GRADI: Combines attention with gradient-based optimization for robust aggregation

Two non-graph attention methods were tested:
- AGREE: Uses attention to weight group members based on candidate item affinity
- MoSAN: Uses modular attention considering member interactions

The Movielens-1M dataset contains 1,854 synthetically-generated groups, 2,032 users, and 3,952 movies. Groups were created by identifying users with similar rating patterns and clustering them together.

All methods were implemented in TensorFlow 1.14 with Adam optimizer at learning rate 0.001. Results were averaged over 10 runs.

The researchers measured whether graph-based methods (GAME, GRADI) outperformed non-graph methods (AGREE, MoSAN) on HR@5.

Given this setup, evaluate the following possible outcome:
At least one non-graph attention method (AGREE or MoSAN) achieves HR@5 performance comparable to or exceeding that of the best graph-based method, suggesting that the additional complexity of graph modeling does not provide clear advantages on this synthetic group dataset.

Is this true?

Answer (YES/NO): YES